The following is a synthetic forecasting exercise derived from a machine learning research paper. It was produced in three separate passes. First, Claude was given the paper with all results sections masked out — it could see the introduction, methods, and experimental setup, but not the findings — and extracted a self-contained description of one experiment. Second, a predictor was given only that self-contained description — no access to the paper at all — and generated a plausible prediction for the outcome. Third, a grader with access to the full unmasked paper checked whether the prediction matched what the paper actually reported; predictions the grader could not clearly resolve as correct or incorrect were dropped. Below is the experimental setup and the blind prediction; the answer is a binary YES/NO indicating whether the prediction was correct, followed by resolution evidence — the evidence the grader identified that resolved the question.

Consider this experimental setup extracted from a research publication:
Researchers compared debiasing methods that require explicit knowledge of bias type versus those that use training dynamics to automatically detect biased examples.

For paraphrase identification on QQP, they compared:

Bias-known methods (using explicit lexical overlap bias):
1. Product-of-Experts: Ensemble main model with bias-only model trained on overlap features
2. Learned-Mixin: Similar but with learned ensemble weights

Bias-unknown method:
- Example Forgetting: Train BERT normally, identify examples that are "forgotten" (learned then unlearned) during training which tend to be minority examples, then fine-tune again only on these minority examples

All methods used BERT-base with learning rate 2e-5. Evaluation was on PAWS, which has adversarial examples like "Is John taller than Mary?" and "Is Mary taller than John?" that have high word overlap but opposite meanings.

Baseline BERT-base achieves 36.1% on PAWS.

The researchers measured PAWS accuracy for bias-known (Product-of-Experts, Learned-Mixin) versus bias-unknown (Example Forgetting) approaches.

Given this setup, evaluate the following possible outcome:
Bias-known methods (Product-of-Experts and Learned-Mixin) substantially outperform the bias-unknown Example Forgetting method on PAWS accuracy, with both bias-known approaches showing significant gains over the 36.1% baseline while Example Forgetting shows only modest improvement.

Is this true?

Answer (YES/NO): NO